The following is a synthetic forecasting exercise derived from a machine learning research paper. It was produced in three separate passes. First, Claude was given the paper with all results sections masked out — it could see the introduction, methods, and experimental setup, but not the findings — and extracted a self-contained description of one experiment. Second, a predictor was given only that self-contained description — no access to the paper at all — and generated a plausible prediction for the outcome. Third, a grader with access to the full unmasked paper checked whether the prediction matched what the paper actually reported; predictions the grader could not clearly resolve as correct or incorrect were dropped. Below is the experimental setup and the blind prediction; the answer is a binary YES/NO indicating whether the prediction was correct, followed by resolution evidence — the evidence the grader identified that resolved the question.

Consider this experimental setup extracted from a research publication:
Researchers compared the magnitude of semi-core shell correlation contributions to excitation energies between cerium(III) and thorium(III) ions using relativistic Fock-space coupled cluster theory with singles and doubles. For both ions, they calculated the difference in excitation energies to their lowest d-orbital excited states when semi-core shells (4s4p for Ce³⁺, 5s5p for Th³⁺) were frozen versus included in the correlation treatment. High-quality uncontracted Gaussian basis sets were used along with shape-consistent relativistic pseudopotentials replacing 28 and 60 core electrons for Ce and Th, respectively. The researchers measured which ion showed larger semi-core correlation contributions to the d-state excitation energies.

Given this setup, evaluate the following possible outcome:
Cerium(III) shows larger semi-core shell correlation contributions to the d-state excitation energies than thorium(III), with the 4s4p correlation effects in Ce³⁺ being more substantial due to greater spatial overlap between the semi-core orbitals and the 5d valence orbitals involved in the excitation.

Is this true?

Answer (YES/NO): YES